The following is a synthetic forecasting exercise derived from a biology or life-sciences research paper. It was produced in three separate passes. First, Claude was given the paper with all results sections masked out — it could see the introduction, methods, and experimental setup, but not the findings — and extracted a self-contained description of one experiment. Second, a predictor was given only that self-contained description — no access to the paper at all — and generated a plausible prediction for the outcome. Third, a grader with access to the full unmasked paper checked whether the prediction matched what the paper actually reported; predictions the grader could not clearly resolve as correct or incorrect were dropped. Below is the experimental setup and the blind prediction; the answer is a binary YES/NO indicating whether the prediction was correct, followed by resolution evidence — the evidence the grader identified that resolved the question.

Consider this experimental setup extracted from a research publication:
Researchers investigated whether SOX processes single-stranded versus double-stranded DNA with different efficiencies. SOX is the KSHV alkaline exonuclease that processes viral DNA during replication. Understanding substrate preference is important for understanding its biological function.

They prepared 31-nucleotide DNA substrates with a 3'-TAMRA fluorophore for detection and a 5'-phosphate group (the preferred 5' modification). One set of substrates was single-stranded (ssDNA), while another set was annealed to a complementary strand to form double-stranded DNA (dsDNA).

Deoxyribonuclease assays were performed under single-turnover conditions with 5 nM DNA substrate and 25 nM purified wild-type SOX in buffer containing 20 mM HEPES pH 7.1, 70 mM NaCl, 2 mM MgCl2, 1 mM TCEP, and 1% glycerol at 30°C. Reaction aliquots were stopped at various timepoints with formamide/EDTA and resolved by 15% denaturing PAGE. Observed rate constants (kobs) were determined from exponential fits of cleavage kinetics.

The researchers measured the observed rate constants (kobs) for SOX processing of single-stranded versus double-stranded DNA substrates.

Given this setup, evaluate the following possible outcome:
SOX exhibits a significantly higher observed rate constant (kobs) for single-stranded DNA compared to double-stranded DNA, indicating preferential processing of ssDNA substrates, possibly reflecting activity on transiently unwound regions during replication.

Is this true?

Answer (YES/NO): YES